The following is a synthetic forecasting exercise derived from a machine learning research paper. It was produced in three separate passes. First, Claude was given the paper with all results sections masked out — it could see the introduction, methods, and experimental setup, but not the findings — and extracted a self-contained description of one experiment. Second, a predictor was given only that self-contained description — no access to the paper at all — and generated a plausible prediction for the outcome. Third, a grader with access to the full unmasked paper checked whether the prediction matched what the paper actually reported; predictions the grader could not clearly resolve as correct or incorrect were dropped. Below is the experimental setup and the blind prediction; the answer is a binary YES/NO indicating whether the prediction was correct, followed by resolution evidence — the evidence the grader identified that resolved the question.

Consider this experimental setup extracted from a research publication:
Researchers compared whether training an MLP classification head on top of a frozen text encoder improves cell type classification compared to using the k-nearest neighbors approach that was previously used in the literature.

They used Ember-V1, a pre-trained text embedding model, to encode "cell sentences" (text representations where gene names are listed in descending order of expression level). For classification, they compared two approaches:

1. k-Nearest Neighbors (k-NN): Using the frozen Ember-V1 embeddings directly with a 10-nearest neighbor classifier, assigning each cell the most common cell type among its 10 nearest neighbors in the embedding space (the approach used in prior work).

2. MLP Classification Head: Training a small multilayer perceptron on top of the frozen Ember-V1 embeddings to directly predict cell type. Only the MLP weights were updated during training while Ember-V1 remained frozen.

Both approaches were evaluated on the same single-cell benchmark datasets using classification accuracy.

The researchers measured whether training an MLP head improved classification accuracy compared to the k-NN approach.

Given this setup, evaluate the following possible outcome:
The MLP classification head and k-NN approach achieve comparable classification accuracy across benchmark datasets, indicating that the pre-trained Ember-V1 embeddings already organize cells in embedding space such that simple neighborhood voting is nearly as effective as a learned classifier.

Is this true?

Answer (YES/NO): NO